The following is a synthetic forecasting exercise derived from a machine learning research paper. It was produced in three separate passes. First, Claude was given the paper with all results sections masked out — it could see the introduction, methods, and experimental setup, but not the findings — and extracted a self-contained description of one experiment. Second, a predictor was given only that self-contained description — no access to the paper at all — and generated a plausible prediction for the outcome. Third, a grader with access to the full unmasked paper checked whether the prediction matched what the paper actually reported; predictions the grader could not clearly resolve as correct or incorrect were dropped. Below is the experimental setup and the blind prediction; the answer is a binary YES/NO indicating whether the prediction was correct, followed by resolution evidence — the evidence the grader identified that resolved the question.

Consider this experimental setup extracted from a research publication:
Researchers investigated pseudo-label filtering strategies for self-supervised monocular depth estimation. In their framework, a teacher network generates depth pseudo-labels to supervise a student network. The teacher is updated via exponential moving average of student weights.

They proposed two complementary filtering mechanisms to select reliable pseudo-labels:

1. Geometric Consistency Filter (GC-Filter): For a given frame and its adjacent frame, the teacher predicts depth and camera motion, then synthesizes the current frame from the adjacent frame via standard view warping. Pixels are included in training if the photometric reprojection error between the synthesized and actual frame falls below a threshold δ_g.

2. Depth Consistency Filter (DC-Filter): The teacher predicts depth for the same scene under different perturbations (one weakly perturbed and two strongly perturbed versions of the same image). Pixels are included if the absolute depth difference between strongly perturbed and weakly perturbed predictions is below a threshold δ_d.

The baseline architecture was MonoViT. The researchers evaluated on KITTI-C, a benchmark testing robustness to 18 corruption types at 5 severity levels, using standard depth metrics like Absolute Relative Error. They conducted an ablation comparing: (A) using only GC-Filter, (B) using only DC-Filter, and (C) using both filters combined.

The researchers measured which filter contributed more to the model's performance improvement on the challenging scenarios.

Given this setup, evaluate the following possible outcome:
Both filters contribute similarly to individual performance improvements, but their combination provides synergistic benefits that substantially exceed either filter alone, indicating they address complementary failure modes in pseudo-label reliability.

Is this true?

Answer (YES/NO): NO